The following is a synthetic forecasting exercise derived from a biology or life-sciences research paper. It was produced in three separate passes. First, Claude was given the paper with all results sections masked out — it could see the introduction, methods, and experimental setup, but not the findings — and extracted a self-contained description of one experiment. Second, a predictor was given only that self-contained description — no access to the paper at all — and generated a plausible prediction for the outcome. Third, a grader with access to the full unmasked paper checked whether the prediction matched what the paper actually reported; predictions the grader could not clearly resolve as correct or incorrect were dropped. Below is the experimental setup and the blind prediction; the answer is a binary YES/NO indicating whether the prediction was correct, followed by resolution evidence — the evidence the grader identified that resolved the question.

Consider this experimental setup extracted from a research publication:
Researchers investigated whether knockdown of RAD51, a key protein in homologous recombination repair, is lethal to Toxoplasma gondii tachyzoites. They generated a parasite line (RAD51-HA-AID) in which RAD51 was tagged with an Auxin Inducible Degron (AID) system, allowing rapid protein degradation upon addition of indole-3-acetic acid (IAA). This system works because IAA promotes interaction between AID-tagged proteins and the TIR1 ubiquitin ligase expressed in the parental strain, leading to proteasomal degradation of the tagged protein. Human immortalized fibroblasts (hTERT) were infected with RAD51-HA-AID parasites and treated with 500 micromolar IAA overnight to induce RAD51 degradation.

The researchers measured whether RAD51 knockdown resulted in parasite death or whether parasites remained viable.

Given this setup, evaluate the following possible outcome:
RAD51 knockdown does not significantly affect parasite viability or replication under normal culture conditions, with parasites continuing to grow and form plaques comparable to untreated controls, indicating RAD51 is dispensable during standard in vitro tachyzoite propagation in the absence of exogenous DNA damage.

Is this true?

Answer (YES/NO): NO